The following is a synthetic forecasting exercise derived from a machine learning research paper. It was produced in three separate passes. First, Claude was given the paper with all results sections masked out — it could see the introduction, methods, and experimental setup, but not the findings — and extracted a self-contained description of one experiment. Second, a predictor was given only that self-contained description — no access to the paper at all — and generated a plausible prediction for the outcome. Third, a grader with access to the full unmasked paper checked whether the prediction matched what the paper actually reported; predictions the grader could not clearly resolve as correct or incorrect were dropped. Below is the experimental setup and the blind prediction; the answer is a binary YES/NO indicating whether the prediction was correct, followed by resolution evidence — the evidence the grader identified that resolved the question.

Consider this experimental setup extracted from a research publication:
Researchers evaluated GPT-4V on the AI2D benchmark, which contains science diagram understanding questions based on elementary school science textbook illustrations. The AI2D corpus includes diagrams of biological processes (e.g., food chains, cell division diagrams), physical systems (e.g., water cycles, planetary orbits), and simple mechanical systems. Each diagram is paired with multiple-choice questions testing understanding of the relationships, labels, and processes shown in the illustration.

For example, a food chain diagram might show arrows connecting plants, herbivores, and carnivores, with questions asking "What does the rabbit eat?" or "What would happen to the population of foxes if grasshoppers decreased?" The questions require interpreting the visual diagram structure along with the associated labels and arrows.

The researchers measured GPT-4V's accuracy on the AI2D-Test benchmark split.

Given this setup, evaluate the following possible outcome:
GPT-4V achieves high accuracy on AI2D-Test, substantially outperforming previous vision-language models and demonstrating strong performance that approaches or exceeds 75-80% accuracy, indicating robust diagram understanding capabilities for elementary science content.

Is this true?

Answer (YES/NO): NO